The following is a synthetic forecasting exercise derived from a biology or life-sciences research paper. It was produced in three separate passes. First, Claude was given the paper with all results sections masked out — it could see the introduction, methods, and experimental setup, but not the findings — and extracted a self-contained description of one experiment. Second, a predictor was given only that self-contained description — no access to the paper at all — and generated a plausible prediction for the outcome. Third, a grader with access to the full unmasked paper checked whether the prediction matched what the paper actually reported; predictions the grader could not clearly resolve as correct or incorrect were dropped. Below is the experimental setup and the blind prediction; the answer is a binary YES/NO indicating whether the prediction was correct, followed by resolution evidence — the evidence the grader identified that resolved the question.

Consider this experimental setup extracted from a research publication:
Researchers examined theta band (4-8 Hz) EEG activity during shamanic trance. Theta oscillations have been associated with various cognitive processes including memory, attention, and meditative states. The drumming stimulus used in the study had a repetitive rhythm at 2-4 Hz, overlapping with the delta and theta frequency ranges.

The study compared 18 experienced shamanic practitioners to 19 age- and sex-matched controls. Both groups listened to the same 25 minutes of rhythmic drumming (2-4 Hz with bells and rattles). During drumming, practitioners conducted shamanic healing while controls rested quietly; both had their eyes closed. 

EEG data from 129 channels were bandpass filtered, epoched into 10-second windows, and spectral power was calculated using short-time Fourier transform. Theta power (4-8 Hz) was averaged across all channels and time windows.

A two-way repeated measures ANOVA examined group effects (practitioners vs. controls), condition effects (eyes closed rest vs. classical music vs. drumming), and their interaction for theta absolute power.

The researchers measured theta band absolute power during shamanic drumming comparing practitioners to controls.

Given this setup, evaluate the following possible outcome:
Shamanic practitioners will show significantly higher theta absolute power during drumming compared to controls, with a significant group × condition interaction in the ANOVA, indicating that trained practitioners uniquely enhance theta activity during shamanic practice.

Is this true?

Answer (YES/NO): NO